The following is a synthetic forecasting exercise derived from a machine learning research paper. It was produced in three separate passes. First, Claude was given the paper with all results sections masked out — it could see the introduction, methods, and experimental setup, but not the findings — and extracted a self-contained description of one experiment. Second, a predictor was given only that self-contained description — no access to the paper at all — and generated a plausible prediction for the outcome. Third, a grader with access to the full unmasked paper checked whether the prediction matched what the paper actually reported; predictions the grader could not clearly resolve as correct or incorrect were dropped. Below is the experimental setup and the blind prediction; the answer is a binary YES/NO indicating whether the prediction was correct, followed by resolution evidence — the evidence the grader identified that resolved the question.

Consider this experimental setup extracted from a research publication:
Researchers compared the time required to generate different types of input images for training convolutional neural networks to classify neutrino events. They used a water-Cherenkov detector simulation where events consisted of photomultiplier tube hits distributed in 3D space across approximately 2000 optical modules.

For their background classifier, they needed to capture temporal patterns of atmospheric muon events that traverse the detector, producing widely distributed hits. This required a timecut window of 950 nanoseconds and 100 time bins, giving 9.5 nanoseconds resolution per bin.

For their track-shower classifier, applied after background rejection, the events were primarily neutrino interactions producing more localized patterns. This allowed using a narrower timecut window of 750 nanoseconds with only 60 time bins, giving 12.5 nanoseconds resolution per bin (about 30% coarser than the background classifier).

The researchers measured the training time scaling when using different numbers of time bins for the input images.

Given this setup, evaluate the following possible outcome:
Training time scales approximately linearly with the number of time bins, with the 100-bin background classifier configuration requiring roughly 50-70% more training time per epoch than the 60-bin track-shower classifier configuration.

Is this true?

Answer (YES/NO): NO